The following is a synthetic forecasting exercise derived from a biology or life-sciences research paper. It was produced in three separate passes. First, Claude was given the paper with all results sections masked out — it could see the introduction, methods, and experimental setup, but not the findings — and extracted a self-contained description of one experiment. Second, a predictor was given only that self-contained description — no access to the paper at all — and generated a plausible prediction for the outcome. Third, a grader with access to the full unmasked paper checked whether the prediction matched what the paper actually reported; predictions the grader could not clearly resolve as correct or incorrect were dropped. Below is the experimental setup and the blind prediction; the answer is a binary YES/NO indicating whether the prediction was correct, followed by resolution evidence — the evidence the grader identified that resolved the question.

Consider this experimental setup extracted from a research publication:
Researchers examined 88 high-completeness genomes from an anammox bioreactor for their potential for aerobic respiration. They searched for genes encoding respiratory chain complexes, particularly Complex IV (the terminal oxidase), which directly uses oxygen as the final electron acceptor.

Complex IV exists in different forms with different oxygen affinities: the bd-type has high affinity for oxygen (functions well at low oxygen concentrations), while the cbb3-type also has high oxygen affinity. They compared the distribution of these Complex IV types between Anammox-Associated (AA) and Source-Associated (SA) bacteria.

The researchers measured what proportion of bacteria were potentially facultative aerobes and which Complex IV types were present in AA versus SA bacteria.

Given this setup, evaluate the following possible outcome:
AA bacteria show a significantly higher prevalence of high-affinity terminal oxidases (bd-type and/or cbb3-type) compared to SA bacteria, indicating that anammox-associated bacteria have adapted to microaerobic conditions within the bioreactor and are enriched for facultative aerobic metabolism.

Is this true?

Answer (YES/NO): NO